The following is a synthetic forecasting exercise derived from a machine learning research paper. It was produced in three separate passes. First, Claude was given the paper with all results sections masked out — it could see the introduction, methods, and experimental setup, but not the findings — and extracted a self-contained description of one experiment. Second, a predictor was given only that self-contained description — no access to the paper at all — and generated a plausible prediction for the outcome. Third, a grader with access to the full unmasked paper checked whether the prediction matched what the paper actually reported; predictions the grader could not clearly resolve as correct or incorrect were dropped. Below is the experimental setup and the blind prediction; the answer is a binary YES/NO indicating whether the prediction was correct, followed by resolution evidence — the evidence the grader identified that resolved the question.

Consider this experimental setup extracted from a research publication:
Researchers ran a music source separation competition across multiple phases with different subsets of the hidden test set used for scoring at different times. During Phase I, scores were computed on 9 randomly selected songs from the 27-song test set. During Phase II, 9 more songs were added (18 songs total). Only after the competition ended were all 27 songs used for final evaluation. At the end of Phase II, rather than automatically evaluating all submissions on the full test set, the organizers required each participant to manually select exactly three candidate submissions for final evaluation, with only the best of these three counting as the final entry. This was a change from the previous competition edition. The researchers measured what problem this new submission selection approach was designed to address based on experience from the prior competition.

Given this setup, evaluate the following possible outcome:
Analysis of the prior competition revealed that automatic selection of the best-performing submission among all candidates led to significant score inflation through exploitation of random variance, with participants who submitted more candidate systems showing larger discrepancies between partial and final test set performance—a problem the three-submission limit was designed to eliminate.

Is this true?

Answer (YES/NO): NO